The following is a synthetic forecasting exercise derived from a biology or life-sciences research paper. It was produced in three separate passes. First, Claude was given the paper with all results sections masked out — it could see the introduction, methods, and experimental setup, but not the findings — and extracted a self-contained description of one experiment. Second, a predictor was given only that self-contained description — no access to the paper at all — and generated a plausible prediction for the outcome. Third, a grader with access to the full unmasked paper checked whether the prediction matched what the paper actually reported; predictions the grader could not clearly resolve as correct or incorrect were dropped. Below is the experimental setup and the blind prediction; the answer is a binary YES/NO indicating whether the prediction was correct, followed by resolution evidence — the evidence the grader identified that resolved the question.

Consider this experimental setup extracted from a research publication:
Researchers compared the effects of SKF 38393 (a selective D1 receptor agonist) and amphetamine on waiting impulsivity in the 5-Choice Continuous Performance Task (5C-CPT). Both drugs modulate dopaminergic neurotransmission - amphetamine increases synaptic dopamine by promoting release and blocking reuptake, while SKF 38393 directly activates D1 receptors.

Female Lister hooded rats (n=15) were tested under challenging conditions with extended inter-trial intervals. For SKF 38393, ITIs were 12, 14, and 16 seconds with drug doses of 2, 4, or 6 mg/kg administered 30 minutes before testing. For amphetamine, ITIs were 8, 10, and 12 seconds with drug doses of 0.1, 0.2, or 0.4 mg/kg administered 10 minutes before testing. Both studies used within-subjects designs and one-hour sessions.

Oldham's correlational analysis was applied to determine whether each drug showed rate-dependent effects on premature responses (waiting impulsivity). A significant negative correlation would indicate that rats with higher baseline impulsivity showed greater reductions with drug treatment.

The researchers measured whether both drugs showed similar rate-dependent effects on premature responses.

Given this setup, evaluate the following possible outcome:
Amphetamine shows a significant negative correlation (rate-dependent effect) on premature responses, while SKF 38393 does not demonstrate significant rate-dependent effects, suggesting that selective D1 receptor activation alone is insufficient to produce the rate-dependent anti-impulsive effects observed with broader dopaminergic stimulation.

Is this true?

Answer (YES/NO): NO